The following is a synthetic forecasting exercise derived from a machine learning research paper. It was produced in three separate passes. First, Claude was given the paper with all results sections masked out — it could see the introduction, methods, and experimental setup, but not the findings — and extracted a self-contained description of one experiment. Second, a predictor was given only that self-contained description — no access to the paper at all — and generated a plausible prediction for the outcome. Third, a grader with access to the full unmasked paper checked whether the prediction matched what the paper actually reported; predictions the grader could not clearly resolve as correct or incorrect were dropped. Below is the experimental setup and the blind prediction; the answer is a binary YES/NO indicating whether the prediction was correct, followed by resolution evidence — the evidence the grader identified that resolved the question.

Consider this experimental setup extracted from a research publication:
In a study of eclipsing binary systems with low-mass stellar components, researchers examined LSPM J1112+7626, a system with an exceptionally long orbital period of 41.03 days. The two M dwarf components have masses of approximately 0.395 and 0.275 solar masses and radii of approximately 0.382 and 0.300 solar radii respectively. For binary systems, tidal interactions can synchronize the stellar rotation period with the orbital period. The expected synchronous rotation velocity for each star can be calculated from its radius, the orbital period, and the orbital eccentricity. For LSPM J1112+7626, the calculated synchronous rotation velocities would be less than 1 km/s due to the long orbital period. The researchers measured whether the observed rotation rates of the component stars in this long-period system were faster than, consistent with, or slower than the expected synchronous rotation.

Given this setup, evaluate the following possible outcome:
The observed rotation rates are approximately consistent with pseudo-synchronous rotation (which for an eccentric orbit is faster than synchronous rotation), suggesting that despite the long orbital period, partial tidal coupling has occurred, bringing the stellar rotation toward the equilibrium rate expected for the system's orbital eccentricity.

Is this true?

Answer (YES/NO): NO